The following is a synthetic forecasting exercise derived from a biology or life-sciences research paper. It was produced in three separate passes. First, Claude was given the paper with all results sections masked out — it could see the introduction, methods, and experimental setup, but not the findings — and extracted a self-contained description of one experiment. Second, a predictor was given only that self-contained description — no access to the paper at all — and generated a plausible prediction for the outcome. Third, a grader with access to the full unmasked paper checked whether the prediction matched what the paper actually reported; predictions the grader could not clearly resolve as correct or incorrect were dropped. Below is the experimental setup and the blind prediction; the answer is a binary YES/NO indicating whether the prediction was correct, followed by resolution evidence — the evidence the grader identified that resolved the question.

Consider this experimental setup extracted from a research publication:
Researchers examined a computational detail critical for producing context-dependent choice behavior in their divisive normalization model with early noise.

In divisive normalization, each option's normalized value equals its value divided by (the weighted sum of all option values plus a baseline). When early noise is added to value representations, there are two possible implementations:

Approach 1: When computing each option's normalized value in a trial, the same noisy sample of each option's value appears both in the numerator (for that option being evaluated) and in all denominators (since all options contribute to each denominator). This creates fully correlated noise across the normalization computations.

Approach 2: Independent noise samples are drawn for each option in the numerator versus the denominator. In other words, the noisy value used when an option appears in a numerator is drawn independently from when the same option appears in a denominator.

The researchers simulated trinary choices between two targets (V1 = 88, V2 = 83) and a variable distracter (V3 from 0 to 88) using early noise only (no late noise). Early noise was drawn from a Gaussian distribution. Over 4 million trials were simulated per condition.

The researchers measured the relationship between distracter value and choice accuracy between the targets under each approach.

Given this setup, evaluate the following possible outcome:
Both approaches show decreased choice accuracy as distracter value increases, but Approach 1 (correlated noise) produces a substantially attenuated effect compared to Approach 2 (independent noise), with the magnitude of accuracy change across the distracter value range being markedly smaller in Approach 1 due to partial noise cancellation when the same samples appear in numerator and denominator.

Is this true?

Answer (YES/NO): NO